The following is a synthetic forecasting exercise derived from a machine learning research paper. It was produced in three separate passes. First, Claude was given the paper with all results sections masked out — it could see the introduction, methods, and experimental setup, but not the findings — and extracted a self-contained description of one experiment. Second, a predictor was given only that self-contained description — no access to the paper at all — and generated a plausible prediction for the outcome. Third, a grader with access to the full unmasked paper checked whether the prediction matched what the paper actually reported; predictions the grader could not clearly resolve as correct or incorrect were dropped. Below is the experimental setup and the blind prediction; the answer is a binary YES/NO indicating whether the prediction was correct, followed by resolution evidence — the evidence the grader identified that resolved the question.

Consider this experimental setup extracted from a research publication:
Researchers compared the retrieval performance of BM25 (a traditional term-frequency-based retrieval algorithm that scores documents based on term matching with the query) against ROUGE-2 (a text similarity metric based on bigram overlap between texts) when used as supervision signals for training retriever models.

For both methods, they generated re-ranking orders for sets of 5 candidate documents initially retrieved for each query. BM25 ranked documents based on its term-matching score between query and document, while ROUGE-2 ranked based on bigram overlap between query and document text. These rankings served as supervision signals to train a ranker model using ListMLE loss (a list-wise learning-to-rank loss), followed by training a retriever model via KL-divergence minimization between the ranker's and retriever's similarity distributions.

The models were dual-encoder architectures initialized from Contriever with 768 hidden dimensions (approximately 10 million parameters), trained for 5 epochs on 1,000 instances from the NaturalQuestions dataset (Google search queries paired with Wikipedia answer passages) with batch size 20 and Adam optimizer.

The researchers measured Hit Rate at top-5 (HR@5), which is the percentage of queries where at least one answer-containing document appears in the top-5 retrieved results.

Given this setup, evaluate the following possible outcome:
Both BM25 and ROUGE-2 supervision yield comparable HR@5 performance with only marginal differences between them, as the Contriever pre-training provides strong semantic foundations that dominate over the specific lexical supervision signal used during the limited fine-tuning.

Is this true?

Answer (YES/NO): NO